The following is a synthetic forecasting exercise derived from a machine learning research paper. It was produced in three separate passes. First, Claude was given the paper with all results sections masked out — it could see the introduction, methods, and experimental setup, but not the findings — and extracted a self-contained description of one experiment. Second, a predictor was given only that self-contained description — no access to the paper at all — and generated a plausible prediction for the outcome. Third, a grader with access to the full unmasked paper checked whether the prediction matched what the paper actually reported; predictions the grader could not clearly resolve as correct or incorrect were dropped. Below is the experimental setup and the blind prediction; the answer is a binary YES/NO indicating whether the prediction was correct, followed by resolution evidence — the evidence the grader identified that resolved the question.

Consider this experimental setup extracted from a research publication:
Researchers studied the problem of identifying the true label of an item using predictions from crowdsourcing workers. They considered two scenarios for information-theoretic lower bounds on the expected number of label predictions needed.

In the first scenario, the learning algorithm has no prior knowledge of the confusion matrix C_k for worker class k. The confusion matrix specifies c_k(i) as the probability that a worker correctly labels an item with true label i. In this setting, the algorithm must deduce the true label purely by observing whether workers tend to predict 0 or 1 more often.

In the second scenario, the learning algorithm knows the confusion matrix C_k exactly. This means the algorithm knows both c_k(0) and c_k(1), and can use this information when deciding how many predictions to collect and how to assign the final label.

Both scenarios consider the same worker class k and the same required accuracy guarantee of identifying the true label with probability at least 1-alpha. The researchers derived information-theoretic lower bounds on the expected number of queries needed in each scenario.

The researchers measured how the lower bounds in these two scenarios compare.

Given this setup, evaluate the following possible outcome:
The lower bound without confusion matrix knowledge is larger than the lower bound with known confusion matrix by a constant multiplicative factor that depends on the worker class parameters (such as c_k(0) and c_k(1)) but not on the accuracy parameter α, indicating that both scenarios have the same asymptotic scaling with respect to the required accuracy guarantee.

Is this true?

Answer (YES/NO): YES